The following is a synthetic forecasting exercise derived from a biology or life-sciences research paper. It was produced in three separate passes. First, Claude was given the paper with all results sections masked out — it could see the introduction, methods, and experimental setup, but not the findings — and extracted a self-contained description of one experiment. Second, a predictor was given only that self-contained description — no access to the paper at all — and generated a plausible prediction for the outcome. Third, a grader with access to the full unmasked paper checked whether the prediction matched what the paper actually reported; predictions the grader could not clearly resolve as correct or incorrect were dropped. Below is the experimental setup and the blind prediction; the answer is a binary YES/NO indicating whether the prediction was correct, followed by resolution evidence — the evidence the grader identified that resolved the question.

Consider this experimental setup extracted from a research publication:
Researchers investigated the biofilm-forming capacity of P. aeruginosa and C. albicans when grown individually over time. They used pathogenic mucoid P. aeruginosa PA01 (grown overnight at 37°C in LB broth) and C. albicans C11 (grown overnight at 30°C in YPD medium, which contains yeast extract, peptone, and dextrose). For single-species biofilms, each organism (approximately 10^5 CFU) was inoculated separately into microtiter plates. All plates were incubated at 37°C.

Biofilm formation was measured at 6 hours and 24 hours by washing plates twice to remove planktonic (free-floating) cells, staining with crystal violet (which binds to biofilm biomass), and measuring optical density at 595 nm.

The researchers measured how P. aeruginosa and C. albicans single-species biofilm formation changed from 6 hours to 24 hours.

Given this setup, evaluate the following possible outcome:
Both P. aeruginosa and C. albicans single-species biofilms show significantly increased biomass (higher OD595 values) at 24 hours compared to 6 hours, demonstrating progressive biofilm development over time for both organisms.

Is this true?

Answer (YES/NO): YES